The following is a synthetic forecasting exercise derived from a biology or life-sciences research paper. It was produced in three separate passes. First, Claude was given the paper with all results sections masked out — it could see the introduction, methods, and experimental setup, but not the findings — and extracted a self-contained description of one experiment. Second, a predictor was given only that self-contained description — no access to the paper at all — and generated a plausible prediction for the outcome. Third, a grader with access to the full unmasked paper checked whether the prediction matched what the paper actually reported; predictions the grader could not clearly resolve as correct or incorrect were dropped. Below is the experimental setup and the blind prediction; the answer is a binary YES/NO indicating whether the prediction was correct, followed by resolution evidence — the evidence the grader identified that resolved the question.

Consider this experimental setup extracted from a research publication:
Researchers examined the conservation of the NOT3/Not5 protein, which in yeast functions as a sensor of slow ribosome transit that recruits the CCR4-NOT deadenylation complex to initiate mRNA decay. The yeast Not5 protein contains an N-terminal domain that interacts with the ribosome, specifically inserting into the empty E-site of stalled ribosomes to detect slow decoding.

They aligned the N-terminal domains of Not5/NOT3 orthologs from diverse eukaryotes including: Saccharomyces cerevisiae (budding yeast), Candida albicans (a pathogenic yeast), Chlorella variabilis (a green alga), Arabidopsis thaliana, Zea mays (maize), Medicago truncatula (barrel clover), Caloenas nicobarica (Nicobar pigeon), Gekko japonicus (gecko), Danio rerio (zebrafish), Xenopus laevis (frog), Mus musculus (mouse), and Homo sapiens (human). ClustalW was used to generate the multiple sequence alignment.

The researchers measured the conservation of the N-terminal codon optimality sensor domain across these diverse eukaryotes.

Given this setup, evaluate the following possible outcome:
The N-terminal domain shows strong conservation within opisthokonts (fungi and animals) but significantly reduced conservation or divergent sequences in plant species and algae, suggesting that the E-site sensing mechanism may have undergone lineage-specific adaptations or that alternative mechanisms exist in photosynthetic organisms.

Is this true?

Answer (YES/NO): NO